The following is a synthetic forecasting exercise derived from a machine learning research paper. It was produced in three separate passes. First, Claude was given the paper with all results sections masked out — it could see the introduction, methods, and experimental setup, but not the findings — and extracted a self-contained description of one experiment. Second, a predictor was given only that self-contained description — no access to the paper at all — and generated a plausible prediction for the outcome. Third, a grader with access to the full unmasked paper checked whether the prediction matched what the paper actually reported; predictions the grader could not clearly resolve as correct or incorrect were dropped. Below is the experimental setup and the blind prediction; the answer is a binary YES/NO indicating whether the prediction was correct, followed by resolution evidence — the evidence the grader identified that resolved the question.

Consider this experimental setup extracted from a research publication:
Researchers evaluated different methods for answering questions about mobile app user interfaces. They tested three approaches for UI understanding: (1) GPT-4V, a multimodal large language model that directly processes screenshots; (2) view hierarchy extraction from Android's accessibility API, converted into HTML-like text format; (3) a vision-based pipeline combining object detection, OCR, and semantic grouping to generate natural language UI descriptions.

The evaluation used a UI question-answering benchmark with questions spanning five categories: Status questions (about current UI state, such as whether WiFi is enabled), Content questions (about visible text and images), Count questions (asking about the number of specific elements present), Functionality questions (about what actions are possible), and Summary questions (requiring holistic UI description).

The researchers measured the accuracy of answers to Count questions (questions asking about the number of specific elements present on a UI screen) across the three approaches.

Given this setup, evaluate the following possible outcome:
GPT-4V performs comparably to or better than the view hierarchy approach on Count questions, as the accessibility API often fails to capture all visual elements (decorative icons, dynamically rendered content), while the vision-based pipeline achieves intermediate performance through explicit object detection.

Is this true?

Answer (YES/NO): NO